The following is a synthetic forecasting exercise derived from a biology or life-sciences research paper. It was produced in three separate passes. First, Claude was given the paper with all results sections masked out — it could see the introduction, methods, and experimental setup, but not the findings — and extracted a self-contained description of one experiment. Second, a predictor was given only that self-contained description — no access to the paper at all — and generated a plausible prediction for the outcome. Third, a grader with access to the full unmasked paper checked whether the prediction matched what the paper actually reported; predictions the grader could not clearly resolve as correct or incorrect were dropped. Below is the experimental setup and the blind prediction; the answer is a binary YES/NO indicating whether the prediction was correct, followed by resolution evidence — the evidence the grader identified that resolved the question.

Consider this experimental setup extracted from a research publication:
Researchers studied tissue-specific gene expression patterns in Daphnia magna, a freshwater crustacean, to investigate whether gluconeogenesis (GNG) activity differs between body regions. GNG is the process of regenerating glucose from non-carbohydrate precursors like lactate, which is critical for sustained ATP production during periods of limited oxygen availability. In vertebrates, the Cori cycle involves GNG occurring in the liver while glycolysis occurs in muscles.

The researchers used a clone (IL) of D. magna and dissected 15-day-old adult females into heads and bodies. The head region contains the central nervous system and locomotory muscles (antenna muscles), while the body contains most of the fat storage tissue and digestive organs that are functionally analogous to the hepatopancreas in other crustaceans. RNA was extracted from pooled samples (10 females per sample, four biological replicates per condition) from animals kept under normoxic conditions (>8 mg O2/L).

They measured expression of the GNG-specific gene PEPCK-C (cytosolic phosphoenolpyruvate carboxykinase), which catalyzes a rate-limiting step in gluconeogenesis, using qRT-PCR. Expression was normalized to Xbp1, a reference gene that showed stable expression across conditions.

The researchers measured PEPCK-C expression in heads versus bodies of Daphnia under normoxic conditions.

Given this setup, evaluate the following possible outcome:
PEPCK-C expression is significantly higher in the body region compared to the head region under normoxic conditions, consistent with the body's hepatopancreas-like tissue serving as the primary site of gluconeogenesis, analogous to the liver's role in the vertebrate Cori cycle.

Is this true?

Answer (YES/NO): NO